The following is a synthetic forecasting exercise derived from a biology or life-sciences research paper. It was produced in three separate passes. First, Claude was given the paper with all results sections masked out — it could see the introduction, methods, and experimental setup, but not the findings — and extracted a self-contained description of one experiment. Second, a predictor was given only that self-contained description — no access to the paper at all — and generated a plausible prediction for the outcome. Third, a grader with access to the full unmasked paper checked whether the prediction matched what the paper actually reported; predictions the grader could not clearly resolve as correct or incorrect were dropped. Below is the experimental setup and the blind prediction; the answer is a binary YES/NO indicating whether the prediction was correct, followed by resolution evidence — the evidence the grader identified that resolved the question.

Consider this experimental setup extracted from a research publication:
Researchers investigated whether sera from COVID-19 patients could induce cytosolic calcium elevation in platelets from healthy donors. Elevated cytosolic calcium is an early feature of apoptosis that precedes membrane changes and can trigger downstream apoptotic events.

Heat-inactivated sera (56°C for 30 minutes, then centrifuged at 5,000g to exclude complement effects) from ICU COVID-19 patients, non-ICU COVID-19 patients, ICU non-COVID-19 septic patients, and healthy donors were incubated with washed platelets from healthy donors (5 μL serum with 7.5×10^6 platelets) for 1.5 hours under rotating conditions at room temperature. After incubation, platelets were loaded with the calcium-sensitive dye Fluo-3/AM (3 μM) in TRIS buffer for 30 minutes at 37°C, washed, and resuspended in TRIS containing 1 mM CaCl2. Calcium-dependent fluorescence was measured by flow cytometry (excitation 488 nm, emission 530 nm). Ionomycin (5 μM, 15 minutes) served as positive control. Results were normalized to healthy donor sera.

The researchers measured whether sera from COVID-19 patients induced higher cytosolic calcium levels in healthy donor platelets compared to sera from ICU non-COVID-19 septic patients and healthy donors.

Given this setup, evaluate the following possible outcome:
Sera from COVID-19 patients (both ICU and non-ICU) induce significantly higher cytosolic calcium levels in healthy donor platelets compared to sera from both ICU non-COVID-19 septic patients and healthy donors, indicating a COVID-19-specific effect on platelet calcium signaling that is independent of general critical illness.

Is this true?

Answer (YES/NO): NO